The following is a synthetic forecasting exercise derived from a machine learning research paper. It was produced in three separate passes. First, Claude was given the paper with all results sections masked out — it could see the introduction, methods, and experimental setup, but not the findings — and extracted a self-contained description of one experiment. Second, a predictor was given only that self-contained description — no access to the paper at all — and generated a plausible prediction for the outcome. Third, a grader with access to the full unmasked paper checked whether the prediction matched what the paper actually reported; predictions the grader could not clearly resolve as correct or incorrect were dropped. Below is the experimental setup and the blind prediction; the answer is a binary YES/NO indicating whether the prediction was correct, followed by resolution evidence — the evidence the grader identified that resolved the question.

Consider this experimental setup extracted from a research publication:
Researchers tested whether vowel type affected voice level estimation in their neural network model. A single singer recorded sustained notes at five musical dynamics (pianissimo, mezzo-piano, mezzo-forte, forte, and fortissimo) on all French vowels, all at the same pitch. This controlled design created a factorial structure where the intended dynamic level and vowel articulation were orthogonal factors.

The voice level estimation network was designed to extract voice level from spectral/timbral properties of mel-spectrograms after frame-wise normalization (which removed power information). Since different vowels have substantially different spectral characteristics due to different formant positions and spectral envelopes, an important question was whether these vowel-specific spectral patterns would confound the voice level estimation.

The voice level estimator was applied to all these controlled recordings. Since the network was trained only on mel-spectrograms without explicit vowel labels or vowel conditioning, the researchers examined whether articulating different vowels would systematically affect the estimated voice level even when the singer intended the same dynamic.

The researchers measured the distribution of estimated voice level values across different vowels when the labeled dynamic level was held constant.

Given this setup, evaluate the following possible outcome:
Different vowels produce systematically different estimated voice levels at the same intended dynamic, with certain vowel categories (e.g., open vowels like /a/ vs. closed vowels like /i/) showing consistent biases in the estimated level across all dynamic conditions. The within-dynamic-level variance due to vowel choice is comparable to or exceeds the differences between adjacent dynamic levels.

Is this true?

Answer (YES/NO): YES